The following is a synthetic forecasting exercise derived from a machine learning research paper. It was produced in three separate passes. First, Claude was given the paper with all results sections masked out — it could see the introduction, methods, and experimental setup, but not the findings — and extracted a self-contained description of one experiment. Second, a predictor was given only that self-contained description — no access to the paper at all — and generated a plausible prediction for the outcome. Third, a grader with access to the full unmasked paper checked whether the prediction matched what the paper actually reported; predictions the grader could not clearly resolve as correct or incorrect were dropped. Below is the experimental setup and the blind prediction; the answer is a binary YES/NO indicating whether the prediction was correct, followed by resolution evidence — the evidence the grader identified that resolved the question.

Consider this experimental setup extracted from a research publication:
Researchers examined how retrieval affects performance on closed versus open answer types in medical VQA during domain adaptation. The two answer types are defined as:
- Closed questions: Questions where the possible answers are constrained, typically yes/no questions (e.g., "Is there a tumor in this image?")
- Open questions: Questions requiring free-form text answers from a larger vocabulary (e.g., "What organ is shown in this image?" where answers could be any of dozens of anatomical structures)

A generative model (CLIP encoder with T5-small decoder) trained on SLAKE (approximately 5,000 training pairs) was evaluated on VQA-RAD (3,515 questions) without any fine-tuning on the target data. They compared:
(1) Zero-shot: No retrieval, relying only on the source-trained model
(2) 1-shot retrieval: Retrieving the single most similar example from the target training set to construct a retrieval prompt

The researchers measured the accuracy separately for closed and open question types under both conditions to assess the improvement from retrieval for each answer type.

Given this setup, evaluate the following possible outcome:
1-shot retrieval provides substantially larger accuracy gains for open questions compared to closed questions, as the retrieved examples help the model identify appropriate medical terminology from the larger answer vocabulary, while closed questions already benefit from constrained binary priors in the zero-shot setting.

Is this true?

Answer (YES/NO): YES